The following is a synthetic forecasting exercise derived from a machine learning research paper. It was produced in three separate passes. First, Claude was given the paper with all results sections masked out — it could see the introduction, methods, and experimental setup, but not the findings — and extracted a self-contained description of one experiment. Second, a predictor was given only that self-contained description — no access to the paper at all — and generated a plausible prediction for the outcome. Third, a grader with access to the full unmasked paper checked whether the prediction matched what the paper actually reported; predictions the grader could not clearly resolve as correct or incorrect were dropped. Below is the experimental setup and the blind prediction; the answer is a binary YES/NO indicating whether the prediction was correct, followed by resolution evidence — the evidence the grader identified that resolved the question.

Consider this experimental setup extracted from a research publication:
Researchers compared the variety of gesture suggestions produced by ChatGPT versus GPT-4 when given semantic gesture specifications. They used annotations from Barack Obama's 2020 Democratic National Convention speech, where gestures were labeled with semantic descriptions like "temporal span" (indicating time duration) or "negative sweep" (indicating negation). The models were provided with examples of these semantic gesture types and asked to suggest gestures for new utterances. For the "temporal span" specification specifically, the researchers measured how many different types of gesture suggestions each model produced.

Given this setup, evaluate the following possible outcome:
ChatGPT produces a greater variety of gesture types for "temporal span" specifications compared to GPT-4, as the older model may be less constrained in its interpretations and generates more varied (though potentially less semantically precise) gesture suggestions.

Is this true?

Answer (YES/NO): NO